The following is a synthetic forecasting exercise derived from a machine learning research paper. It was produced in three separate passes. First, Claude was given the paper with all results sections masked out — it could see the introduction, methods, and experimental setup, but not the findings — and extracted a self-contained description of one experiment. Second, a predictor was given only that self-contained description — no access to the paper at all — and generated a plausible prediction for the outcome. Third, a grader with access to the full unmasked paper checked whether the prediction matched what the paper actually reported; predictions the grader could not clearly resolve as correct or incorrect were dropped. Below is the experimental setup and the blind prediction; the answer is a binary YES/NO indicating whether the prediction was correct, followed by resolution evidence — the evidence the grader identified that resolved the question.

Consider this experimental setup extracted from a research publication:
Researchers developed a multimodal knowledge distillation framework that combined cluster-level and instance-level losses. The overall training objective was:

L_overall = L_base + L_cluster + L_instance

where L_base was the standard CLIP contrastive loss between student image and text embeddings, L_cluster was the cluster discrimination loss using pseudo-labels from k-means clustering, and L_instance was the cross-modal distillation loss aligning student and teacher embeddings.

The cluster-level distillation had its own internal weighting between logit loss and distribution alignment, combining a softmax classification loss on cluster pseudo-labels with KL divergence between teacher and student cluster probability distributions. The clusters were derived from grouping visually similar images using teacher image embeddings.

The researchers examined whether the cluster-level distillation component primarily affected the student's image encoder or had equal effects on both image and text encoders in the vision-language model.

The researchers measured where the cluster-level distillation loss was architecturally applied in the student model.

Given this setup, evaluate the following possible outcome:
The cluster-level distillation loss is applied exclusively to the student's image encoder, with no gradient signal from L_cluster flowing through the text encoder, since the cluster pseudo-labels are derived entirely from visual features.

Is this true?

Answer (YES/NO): NO